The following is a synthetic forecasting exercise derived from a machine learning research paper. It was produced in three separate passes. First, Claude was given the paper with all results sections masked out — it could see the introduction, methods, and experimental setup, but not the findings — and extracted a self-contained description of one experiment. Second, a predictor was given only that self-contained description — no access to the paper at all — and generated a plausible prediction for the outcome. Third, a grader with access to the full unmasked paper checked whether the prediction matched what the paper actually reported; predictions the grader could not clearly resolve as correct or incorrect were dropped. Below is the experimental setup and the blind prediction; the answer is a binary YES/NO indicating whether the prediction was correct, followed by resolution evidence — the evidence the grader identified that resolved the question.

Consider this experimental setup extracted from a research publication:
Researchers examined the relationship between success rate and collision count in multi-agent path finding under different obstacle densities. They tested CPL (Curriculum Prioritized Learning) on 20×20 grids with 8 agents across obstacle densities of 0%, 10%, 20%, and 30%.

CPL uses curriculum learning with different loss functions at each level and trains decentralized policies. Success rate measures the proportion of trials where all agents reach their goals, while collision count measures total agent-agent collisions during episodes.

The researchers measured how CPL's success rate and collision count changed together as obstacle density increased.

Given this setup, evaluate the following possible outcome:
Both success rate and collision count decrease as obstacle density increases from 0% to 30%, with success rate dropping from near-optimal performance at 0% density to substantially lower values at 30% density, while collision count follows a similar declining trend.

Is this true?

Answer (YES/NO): NO